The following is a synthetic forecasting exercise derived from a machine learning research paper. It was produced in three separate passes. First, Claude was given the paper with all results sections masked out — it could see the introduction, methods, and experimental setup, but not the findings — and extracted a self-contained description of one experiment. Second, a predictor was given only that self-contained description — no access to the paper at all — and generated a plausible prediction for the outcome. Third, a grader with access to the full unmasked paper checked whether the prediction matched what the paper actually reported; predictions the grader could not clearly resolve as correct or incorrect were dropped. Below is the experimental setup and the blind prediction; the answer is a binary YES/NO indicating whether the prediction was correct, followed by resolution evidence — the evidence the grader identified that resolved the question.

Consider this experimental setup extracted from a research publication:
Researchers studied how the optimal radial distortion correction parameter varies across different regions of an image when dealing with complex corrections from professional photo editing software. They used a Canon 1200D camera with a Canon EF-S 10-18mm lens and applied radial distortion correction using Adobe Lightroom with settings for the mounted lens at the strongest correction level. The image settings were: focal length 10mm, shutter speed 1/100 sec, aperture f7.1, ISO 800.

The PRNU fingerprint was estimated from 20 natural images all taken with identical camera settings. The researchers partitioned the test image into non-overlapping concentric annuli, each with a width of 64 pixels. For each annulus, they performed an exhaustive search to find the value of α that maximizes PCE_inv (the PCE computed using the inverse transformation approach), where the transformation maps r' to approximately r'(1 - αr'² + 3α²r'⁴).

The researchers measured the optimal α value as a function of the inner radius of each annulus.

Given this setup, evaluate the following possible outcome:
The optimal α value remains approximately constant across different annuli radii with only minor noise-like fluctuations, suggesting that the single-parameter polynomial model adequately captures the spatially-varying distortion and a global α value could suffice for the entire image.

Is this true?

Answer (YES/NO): NO